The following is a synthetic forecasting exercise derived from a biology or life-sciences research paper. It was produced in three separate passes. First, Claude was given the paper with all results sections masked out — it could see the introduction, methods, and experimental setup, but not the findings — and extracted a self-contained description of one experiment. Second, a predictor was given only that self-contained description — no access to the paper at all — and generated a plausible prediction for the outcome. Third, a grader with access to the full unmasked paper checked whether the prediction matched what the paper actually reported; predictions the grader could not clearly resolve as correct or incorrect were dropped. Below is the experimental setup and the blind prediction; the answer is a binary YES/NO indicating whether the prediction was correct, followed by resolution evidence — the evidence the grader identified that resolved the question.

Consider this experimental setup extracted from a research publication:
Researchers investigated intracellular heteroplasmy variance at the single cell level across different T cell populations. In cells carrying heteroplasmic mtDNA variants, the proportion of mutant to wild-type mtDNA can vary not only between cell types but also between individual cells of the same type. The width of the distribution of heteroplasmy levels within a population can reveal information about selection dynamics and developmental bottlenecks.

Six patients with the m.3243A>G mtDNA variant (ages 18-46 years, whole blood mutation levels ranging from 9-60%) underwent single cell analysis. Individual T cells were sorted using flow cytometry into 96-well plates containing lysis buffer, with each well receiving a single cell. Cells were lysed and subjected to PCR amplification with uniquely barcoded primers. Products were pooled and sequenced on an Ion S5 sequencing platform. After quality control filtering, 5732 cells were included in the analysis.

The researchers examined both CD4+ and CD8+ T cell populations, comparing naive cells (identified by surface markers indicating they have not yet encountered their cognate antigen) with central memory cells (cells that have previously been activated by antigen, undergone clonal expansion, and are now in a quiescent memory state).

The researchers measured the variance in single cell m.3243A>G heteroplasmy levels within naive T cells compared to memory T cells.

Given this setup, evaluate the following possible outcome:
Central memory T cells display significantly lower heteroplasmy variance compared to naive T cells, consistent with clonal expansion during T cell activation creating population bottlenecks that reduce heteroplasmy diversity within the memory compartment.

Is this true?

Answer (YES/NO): NO